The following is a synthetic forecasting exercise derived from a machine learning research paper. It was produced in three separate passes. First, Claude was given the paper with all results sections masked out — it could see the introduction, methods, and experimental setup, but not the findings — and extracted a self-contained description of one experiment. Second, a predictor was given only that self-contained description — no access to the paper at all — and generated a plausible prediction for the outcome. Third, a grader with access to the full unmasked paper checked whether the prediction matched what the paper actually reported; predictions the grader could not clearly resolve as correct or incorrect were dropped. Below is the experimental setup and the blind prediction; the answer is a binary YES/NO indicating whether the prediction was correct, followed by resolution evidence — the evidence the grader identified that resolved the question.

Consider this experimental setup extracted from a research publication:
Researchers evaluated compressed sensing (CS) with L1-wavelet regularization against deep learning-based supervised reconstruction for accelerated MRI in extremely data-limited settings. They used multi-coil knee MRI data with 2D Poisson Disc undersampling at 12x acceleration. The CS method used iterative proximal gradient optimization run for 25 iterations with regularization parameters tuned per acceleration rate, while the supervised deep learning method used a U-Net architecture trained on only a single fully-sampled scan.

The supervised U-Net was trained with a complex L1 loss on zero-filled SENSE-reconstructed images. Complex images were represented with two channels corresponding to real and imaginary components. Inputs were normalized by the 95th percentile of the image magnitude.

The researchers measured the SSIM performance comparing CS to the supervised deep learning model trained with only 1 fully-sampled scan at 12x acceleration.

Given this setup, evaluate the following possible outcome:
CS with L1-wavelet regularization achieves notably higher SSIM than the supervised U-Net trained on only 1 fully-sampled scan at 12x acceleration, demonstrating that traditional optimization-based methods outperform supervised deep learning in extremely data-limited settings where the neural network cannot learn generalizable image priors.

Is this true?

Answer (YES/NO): YES